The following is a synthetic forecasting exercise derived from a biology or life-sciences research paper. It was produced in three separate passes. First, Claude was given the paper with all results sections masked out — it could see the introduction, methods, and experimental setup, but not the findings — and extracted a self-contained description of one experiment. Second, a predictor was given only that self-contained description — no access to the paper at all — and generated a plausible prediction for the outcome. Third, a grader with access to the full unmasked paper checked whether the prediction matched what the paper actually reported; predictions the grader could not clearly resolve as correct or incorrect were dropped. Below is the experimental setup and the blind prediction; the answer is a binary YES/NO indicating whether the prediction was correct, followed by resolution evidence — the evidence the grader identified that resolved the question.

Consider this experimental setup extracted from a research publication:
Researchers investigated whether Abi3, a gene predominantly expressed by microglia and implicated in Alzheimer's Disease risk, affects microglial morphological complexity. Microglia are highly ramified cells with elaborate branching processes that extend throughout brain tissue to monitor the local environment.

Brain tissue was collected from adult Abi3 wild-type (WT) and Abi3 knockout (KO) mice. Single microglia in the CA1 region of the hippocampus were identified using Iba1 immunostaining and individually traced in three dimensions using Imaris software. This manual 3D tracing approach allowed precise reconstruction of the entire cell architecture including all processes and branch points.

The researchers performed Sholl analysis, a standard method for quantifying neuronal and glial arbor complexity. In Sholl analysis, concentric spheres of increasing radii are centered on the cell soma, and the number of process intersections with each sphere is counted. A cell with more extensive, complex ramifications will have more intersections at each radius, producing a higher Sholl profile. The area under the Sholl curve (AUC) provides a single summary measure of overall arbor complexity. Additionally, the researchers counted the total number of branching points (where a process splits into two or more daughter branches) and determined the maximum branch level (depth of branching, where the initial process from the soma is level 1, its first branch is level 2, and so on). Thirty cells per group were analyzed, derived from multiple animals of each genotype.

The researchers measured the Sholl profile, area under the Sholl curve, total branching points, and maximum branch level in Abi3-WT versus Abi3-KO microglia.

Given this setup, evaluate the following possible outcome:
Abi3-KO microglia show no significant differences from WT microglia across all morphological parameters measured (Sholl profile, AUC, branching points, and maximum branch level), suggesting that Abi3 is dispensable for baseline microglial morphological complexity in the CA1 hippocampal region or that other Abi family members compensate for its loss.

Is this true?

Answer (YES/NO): NO